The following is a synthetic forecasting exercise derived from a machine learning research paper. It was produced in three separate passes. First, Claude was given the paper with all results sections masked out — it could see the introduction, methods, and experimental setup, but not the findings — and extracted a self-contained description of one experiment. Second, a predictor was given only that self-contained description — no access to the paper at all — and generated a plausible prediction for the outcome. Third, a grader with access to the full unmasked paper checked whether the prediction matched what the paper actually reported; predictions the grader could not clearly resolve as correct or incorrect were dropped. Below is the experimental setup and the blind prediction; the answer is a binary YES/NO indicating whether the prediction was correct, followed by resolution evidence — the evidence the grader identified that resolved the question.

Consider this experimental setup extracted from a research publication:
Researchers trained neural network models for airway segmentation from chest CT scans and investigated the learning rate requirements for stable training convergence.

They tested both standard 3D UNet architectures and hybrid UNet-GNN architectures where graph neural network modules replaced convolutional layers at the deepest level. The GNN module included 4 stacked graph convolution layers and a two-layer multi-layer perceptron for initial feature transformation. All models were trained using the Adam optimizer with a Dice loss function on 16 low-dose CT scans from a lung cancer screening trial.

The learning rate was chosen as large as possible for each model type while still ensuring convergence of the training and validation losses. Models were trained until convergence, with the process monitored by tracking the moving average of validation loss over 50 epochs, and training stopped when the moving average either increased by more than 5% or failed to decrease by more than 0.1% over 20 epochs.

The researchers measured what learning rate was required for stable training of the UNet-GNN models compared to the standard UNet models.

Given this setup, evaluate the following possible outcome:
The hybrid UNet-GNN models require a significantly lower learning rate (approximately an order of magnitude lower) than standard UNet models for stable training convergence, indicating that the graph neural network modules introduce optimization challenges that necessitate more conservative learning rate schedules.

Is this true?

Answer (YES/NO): NO